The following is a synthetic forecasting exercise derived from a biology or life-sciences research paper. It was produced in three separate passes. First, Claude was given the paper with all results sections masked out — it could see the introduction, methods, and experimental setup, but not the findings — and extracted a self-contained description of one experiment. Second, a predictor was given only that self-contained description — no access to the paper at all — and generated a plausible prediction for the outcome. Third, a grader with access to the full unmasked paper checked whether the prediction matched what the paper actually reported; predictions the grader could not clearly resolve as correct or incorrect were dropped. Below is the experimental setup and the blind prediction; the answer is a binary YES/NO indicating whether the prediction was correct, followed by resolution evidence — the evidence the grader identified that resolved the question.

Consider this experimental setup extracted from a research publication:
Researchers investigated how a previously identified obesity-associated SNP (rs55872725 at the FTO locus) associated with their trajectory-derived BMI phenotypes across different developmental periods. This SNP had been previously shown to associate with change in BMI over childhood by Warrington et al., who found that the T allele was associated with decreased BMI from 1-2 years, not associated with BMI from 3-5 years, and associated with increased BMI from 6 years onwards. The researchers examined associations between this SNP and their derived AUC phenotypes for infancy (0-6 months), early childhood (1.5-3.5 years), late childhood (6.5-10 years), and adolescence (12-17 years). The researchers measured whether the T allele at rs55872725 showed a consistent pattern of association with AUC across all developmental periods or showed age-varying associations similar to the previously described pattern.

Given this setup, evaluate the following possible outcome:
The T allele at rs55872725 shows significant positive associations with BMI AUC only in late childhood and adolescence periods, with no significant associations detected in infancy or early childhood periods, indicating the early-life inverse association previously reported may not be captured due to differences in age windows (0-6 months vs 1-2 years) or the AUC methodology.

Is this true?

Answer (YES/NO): NO